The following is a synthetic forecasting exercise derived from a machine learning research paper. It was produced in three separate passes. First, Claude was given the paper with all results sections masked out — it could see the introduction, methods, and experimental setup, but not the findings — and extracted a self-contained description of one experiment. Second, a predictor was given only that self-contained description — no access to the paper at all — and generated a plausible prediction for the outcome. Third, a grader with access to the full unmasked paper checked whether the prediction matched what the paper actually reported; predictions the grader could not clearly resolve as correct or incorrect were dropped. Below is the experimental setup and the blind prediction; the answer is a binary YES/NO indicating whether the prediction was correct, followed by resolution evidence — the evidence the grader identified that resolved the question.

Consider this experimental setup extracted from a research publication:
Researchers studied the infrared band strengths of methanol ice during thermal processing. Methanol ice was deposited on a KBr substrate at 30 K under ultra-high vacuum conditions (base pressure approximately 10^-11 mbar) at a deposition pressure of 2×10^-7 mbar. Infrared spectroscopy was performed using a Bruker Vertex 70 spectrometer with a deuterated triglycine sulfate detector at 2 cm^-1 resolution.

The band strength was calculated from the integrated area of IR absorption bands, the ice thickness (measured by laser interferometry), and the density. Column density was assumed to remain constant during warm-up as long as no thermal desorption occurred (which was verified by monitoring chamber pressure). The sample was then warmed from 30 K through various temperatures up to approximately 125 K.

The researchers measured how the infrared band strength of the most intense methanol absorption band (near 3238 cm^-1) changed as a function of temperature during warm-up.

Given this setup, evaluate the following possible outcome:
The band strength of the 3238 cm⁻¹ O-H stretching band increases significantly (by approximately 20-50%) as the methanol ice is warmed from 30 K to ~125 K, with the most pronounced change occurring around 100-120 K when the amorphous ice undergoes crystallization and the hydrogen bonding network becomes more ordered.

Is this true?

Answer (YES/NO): NO